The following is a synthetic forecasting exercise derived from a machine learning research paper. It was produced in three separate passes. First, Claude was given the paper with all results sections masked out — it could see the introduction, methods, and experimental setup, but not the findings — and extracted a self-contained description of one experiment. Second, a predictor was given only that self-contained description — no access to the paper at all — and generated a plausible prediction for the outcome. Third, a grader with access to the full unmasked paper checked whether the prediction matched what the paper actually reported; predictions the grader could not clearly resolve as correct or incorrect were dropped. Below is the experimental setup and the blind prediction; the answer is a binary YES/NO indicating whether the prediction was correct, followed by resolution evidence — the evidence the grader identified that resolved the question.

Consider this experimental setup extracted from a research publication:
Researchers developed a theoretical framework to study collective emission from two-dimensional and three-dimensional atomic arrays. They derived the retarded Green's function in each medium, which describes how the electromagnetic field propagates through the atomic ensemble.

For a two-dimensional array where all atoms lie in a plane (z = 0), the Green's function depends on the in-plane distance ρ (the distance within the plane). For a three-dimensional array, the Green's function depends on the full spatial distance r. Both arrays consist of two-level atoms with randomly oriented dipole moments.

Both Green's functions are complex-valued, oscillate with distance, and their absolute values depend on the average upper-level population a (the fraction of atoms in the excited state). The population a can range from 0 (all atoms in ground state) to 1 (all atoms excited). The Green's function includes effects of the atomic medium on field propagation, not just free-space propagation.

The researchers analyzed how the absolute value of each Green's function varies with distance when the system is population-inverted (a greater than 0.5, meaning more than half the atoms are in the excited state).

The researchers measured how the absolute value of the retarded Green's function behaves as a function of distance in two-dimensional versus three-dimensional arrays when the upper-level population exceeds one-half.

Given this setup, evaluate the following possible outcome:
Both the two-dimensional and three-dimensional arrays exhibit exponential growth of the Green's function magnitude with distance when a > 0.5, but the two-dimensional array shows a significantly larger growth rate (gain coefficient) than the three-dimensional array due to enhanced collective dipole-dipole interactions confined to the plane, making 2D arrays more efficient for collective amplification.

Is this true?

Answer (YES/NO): NO